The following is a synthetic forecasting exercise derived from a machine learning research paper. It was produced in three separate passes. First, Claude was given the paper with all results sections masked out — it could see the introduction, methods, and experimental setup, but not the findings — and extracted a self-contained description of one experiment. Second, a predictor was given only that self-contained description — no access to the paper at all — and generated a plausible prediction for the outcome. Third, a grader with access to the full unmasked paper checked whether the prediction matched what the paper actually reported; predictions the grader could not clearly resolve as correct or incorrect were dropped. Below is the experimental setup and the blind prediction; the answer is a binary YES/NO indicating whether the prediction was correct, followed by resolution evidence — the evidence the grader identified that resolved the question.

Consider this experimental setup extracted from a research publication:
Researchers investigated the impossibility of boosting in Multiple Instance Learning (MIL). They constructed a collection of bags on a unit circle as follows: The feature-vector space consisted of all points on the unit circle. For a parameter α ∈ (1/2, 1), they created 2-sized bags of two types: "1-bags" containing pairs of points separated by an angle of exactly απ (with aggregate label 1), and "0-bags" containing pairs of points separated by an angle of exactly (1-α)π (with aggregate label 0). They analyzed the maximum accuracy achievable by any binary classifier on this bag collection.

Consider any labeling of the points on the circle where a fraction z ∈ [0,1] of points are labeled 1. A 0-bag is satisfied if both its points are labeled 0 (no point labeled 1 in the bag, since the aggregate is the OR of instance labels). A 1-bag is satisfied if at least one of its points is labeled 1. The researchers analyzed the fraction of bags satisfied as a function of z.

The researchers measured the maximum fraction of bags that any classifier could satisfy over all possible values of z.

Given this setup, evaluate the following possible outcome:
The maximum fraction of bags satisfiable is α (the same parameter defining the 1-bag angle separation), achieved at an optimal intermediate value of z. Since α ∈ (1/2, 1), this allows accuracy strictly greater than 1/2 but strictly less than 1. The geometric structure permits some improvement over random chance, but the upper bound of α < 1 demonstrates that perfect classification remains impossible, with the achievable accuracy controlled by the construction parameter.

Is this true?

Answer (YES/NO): NO